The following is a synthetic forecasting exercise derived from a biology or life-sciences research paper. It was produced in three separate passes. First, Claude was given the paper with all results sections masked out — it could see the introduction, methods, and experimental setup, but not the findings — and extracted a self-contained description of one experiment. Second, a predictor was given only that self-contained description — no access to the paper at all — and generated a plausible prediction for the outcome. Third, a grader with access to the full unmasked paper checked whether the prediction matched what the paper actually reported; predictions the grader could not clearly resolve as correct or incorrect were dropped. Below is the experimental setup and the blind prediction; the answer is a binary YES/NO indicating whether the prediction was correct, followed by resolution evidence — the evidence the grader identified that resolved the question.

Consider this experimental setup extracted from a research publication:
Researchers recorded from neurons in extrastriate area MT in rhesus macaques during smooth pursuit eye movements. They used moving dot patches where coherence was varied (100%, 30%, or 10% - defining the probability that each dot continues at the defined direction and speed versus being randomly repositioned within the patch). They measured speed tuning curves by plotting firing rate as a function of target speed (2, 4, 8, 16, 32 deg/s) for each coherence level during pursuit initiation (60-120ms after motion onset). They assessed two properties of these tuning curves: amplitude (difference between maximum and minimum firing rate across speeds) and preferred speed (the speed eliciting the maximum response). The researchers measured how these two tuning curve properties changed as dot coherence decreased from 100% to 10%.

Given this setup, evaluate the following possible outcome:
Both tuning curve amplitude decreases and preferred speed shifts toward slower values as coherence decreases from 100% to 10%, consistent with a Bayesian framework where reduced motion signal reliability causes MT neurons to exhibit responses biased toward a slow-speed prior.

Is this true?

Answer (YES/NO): NO